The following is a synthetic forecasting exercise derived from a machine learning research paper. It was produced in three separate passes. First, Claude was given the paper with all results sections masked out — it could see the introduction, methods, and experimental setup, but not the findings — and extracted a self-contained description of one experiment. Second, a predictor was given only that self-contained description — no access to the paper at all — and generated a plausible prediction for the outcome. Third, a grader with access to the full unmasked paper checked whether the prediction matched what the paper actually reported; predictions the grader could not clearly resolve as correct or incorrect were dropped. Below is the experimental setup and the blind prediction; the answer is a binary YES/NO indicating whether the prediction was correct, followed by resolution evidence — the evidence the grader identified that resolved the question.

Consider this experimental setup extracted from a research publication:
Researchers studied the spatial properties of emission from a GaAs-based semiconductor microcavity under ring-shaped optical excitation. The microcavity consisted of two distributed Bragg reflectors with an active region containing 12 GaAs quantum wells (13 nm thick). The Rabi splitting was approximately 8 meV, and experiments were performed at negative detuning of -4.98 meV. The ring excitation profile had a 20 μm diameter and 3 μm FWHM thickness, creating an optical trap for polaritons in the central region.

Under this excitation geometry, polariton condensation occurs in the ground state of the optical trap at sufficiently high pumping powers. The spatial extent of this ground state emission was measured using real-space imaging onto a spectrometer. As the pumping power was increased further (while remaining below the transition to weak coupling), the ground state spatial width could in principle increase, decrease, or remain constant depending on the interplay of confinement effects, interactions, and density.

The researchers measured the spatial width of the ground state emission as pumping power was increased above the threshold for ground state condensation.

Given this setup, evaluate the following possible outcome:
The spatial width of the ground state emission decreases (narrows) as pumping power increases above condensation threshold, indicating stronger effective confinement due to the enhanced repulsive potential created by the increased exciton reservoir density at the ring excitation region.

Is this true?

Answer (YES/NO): NO